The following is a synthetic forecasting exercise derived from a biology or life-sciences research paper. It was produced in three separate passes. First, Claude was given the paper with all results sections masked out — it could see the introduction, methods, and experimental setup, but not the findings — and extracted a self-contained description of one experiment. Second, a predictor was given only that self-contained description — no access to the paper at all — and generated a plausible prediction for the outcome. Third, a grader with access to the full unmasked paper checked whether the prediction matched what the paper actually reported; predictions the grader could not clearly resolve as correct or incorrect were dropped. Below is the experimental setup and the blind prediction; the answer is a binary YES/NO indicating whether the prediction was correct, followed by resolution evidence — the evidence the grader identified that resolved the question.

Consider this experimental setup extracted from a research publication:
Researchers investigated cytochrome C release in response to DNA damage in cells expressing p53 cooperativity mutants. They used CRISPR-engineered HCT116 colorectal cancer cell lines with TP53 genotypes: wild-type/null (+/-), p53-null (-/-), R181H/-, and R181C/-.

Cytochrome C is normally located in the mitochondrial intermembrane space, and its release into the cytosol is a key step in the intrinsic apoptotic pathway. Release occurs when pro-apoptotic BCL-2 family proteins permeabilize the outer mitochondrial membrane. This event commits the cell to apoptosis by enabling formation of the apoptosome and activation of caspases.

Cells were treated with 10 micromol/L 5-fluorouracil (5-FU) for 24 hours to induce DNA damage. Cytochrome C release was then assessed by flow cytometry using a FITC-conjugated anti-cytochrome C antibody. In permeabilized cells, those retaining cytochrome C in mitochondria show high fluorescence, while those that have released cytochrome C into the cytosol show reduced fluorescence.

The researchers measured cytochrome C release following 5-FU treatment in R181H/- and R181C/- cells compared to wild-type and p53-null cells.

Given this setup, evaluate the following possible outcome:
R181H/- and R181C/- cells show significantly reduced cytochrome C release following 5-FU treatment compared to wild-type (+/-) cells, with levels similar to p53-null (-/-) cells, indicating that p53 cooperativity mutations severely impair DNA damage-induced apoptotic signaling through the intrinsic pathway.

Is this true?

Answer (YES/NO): NO